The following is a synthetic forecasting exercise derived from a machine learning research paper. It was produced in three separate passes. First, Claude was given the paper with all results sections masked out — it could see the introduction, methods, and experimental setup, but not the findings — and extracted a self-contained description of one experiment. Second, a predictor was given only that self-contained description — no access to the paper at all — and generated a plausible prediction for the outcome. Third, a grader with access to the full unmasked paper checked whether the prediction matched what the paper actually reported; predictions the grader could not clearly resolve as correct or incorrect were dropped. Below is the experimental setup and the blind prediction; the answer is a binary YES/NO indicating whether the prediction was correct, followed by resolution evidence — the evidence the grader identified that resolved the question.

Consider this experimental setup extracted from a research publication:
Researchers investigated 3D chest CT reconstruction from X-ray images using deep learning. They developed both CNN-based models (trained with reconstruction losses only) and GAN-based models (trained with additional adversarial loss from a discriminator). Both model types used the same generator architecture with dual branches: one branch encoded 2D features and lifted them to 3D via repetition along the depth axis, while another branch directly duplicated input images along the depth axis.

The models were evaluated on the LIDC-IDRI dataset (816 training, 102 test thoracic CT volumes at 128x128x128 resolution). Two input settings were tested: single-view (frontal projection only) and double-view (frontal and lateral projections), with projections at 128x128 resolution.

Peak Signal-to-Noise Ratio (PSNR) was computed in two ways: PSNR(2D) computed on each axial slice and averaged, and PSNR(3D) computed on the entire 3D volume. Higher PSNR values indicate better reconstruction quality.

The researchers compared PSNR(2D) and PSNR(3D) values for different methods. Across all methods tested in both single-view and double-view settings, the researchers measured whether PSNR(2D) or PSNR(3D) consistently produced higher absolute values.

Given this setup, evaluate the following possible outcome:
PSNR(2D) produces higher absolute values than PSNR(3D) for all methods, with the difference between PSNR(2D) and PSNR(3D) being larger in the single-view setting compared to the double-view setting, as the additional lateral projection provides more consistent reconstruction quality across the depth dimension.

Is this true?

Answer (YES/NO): NO